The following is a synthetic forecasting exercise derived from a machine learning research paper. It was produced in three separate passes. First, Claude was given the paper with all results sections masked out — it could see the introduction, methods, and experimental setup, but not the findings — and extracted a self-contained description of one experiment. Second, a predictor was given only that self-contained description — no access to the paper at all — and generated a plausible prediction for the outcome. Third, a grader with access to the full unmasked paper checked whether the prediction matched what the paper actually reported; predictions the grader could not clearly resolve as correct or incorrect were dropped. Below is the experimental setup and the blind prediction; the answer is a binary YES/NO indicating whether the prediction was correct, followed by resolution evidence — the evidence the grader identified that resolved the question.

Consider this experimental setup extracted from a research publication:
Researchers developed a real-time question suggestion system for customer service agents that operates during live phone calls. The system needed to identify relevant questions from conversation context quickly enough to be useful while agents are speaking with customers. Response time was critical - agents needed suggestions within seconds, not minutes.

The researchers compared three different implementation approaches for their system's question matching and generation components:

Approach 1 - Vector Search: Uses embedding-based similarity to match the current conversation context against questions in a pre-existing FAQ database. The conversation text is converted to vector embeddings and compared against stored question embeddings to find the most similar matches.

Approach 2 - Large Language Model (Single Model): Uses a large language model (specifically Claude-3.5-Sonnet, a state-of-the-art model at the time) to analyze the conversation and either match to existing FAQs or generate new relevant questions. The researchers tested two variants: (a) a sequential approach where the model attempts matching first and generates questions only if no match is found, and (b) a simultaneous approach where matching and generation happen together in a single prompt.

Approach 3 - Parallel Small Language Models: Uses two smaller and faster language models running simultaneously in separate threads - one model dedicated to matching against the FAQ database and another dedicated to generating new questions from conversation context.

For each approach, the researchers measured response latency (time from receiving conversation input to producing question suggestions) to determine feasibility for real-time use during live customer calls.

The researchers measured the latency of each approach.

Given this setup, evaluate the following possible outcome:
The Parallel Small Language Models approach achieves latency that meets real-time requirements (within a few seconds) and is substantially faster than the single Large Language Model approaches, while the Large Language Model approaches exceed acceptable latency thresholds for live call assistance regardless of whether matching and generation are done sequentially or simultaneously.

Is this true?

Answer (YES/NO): YES